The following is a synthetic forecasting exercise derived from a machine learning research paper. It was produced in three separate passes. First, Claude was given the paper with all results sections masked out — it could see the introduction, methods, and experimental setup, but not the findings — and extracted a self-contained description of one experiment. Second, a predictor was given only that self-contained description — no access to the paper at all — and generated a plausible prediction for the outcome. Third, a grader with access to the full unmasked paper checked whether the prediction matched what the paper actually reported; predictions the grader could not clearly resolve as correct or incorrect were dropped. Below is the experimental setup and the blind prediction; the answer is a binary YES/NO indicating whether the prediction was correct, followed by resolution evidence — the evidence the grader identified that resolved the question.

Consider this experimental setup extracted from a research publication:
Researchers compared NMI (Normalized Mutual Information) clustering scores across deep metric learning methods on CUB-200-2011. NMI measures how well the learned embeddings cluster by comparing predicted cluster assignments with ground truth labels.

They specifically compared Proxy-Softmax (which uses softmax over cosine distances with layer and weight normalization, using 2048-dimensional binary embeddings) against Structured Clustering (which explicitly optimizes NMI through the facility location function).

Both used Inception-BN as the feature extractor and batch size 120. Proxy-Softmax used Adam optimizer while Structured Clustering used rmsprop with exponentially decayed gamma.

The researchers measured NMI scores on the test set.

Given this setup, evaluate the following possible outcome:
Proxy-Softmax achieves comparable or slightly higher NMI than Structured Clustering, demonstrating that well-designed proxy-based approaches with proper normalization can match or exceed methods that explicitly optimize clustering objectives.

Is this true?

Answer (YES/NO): YES